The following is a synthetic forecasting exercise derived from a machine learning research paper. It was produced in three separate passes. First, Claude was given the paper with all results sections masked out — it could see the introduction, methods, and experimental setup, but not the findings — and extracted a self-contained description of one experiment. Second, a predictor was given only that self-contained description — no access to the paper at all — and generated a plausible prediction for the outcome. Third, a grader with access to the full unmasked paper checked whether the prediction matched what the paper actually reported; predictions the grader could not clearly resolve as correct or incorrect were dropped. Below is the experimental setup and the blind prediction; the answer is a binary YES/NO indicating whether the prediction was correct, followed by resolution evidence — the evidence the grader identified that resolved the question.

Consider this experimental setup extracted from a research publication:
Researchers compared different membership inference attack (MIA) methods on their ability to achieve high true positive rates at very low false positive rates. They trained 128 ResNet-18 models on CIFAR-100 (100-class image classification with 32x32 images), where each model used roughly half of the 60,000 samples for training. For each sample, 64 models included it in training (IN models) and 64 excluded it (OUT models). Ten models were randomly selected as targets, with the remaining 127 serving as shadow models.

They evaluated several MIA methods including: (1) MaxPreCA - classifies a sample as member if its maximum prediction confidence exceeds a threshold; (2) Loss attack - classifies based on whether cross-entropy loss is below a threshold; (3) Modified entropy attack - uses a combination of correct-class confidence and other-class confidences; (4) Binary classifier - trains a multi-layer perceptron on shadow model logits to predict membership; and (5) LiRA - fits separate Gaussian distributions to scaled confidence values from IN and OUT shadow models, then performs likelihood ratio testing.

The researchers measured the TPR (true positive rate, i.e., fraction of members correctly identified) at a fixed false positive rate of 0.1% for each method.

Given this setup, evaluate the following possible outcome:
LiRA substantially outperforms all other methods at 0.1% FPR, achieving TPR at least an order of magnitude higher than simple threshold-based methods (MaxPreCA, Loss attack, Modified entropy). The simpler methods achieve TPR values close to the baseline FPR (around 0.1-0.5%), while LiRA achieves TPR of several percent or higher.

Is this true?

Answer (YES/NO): YES